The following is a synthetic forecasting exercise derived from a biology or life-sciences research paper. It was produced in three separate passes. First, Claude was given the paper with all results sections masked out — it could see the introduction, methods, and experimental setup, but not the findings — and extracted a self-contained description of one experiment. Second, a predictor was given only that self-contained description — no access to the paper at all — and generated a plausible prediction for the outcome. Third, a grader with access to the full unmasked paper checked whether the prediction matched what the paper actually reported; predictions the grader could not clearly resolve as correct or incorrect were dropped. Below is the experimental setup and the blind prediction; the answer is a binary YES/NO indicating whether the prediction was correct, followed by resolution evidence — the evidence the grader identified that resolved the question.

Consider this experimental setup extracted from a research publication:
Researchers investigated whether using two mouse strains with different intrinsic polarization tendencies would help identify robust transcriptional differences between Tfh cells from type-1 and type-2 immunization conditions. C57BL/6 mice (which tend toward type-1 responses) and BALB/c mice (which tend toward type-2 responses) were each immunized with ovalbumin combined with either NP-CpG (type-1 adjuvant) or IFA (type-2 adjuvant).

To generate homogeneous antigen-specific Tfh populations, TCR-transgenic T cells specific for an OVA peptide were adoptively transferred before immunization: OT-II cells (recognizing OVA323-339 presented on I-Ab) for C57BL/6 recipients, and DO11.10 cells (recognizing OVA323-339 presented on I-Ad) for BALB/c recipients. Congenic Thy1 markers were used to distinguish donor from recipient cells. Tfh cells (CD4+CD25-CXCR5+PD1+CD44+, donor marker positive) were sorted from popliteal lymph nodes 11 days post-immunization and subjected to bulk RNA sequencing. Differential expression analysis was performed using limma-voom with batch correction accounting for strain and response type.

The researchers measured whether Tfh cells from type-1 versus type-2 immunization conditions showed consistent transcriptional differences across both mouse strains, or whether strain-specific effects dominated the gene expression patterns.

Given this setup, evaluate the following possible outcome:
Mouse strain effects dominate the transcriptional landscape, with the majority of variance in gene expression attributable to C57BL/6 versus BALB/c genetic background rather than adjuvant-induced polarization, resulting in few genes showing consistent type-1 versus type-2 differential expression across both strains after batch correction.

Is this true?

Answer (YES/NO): NO